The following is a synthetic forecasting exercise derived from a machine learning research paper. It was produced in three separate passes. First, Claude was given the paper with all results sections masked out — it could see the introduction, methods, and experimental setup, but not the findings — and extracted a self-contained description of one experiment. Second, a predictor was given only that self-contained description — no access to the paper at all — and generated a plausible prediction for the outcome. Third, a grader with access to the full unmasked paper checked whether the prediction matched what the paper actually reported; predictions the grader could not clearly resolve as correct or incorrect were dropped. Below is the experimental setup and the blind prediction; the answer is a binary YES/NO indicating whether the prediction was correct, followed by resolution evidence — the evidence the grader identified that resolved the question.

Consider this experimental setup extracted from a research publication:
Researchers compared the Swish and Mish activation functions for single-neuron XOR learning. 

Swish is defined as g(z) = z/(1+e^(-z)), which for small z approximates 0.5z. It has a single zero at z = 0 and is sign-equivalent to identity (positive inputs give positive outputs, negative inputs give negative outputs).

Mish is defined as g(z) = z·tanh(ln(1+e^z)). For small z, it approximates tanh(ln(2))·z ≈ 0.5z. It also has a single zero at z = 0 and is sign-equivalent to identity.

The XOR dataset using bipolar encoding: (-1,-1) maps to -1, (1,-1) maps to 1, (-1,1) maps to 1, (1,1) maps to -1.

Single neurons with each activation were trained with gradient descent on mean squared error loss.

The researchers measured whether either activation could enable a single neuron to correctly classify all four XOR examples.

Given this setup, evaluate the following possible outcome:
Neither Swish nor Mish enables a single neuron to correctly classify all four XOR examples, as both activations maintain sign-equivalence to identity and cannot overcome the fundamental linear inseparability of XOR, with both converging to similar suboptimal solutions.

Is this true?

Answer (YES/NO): YES